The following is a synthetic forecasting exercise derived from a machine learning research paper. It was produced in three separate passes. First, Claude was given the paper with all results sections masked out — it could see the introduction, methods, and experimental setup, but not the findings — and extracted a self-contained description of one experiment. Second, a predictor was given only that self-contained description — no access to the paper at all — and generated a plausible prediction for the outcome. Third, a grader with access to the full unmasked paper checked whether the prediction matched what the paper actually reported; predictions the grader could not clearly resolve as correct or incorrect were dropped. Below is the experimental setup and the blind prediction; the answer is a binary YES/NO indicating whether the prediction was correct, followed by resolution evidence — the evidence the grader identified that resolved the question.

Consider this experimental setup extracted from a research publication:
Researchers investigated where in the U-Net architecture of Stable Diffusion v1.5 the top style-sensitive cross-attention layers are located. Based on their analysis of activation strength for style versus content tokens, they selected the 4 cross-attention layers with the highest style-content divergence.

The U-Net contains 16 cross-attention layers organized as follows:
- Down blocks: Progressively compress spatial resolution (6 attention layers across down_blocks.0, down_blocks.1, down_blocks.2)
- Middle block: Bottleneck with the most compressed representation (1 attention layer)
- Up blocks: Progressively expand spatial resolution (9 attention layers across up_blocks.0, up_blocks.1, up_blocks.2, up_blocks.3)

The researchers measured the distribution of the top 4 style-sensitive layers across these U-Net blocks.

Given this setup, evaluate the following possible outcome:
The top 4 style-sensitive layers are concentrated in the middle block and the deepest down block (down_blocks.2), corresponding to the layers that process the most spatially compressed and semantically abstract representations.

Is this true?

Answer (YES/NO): NO